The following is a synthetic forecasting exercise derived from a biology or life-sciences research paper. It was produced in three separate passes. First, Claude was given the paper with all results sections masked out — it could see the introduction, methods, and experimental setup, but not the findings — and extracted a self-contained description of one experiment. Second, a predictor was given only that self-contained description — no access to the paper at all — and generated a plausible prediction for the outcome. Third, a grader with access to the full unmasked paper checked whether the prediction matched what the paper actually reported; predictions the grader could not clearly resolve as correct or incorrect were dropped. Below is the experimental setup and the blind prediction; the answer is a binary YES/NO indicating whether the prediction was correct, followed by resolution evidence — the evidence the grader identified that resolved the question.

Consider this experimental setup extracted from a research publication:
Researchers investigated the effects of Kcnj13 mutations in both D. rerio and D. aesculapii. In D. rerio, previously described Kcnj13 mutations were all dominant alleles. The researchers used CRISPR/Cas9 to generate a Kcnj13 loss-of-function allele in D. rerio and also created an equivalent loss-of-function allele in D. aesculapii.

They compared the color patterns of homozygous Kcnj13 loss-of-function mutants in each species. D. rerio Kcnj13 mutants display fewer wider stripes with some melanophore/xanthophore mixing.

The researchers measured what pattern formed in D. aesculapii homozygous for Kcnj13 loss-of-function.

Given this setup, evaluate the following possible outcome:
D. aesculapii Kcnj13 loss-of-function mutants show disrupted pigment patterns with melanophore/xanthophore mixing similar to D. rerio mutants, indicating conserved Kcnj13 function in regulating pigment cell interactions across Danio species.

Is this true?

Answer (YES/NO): NO